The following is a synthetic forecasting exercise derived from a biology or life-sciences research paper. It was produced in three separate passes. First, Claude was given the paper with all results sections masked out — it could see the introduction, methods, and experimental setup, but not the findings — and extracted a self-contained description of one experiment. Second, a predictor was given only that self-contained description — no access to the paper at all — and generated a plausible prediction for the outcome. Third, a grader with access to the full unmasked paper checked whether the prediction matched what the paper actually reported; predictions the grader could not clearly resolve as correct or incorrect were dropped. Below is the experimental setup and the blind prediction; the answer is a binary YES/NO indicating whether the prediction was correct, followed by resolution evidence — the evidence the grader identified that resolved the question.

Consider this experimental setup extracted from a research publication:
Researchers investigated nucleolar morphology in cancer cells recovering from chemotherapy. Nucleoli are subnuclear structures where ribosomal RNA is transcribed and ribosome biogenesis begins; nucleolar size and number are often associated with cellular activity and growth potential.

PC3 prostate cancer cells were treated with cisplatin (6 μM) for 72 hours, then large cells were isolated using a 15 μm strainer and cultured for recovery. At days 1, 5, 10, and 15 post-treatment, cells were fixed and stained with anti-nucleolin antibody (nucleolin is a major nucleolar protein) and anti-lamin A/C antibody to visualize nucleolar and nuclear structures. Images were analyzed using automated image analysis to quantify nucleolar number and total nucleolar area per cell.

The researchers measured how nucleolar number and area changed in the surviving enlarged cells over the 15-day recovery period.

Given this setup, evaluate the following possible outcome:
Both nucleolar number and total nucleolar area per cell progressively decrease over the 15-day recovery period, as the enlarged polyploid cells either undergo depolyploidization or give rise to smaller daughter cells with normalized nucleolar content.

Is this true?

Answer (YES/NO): NO